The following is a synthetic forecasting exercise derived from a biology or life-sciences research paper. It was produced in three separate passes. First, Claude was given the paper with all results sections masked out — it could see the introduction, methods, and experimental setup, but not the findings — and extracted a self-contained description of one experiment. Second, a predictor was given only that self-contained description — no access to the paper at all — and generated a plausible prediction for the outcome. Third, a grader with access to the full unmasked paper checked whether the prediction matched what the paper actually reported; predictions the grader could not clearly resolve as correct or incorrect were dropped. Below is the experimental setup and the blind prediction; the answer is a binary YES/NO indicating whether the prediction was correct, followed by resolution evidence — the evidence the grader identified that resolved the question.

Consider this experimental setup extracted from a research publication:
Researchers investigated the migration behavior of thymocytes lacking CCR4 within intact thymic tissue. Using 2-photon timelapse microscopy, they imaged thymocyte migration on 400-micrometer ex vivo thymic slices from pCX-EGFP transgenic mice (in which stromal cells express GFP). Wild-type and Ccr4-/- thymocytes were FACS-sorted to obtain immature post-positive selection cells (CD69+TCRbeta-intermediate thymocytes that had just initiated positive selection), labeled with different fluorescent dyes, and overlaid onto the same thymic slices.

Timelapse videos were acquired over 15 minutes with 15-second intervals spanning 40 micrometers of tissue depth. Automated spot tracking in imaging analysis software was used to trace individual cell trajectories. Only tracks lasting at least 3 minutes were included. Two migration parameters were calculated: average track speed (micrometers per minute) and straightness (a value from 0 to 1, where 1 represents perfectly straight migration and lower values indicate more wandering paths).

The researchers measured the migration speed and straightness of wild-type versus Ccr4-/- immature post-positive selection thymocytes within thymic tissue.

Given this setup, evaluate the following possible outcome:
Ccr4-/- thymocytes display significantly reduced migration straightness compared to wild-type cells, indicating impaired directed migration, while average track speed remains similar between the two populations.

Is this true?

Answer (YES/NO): NO